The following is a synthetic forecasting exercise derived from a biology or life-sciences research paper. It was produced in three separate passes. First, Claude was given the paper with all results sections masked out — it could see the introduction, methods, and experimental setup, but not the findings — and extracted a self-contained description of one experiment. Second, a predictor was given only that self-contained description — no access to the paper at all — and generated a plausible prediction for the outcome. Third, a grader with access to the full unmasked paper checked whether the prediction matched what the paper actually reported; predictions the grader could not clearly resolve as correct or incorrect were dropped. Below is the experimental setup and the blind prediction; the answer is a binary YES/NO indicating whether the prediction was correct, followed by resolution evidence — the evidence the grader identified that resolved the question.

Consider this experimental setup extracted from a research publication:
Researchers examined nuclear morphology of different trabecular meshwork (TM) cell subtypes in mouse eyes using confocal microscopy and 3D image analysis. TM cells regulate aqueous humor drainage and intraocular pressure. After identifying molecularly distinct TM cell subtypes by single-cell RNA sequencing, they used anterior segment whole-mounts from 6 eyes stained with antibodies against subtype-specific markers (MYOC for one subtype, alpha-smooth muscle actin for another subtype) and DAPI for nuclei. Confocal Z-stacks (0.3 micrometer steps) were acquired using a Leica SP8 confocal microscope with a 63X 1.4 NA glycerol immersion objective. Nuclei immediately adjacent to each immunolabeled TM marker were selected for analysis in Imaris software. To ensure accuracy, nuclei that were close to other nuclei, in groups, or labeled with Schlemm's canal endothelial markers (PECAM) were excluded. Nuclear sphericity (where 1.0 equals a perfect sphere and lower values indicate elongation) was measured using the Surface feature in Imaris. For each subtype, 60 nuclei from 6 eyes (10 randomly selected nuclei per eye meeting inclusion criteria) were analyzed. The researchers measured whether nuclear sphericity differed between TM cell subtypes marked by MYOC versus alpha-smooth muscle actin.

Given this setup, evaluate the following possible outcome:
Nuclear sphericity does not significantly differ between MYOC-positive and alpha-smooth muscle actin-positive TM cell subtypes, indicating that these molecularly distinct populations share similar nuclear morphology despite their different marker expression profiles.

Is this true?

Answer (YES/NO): NO